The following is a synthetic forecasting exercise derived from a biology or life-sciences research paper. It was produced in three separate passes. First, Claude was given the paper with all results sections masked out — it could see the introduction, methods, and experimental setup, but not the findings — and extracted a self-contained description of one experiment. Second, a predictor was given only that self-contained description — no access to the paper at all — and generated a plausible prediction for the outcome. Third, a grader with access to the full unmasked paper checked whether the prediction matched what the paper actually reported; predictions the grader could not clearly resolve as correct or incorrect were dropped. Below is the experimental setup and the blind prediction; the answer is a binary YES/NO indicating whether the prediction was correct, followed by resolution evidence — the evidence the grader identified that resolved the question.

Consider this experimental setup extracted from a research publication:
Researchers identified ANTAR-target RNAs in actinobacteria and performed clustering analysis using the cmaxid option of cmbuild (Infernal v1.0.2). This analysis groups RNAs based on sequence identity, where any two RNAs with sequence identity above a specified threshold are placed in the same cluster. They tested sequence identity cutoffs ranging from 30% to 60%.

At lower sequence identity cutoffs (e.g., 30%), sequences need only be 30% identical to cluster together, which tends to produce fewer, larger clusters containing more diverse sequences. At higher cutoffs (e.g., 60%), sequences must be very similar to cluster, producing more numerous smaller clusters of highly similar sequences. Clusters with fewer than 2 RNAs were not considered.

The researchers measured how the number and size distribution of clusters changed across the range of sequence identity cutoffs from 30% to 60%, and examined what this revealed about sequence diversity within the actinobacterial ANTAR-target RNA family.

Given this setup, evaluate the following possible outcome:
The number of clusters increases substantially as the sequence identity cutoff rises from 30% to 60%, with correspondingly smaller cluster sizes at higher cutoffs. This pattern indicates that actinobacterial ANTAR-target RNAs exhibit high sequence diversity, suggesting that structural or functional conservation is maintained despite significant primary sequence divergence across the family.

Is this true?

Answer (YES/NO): YES